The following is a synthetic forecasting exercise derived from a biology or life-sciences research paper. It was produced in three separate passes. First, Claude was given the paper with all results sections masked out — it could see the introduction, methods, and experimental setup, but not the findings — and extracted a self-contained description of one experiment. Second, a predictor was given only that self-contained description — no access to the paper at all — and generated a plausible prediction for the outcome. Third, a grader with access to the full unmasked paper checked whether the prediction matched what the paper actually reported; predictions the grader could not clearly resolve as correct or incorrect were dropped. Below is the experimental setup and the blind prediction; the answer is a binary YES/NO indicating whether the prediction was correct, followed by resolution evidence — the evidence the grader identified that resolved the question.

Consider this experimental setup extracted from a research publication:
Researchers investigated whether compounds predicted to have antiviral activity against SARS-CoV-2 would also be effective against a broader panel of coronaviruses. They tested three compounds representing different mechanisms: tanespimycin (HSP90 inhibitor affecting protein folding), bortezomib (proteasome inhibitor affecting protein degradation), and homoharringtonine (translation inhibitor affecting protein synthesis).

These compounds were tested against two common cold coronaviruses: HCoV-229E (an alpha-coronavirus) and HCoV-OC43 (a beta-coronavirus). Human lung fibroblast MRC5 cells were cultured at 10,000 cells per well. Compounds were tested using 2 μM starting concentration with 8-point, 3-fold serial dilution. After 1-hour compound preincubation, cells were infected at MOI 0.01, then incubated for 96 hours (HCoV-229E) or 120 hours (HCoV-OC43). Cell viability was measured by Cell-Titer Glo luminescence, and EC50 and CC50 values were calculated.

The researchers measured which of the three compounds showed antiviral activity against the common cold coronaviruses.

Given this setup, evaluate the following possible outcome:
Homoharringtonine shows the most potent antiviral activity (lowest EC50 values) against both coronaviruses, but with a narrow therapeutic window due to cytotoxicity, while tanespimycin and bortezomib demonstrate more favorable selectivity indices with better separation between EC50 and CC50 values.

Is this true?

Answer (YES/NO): NO